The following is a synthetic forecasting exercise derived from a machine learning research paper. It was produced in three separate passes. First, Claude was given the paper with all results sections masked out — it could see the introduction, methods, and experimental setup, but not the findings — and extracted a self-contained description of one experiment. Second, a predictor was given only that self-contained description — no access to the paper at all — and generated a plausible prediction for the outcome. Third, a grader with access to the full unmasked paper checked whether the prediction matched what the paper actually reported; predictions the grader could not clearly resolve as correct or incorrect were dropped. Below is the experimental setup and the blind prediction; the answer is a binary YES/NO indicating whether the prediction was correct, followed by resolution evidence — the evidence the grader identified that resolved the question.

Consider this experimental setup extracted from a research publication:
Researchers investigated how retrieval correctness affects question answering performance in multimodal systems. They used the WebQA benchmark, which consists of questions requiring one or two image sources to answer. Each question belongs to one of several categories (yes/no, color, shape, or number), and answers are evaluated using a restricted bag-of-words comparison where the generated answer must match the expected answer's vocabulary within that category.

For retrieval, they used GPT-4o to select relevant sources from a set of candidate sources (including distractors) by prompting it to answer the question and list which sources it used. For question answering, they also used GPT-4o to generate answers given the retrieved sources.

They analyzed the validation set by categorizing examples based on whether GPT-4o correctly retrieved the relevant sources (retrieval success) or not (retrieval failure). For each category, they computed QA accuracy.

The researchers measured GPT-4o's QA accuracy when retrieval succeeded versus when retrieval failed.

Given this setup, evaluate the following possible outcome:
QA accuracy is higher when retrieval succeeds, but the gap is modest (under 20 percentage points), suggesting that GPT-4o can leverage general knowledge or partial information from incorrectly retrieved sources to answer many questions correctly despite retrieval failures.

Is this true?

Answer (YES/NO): NO